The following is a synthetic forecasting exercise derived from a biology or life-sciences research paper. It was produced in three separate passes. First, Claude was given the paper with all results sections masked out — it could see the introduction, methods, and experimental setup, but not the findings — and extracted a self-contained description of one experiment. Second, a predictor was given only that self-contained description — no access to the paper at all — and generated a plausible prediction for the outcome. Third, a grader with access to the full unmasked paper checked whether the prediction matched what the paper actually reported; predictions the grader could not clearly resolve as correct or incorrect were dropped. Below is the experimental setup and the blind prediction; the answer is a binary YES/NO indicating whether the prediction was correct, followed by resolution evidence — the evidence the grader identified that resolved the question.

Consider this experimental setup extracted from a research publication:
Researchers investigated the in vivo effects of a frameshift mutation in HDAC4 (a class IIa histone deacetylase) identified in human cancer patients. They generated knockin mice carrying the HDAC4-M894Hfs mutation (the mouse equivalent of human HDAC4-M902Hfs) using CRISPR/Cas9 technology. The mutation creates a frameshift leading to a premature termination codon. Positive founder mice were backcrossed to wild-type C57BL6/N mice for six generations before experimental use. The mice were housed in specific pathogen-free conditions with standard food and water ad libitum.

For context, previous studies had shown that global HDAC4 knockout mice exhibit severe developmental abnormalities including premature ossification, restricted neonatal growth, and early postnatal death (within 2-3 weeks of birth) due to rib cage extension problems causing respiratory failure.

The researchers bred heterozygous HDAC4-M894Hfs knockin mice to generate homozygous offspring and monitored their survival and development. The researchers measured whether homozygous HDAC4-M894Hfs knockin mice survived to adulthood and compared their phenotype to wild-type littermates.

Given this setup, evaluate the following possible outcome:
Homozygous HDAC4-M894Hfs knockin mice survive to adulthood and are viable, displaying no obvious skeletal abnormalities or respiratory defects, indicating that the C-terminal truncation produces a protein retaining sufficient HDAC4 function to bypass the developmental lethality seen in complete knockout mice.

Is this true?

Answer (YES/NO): NO